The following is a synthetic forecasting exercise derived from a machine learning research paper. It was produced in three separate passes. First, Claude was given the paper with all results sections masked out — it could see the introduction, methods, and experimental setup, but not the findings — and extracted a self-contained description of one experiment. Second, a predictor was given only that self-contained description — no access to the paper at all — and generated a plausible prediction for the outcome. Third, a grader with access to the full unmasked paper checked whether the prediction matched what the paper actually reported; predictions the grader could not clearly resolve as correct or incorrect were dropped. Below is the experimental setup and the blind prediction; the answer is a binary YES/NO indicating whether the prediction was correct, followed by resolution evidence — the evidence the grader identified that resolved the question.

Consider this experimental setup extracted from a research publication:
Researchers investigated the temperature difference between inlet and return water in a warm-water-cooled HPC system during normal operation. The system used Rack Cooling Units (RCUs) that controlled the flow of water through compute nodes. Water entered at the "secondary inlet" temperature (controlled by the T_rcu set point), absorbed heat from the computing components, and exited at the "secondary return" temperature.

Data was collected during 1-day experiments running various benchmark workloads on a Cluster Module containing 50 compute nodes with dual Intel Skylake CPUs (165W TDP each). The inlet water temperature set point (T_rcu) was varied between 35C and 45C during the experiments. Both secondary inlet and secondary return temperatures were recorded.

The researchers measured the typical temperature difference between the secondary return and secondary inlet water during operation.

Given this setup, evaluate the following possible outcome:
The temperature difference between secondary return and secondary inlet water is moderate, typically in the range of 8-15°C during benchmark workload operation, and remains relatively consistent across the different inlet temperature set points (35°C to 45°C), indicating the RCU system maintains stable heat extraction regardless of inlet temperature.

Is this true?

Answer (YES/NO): NO